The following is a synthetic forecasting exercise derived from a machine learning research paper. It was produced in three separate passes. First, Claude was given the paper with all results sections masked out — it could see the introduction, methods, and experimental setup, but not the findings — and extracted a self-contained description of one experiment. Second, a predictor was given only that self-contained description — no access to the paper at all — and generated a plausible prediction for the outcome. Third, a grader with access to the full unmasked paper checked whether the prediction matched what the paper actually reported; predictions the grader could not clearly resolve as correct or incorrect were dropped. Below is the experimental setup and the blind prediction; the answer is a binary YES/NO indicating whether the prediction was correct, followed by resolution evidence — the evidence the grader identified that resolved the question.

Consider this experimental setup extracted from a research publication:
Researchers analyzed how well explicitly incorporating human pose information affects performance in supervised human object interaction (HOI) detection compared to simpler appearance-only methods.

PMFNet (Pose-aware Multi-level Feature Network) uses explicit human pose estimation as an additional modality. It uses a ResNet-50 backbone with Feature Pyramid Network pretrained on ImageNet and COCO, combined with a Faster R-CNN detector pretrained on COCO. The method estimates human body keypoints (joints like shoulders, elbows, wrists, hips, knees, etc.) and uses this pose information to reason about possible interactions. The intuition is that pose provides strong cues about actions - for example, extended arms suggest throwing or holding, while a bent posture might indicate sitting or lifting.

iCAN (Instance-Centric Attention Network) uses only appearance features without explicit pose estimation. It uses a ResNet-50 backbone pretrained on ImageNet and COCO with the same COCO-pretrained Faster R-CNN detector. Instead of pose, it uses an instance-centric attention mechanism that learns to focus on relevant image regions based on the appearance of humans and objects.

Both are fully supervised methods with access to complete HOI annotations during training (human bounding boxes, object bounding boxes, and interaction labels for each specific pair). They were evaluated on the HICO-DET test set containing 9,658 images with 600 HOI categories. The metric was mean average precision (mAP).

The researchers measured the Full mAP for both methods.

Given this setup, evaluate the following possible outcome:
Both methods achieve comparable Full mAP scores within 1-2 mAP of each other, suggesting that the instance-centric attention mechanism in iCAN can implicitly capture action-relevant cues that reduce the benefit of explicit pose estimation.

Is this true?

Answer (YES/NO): NO